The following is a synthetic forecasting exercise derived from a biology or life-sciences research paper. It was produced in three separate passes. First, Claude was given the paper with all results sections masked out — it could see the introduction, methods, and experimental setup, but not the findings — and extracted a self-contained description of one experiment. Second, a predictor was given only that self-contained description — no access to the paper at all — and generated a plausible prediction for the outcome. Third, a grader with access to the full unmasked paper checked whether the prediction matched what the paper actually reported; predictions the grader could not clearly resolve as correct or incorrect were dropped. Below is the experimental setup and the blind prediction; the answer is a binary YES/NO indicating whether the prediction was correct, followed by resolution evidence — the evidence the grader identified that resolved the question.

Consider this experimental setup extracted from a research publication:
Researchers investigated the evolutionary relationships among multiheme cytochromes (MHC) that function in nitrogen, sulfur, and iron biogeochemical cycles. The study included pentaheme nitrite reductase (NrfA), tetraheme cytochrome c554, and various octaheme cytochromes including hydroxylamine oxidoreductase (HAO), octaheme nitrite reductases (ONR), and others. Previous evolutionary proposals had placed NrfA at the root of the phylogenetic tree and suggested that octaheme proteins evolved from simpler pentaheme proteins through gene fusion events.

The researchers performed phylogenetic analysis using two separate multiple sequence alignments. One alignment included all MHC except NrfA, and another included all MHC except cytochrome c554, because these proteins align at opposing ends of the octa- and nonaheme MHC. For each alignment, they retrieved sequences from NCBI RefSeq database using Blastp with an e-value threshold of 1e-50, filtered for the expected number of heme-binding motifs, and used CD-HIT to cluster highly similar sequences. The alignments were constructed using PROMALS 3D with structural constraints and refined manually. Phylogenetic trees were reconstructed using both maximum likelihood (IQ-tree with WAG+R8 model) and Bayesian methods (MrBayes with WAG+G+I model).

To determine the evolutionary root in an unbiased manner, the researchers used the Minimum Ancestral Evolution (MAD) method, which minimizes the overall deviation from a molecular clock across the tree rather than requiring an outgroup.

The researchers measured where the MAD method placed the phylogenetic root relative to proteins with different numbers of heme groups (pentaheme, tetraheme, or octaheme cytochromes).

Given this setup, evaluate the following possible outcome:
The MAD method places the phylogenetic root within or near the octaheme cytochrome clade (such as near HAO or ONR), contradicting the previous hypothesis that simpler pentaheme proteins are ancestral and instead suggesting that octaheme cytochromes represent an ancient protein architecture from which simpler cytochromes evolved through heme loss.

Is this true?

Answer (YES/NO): YES